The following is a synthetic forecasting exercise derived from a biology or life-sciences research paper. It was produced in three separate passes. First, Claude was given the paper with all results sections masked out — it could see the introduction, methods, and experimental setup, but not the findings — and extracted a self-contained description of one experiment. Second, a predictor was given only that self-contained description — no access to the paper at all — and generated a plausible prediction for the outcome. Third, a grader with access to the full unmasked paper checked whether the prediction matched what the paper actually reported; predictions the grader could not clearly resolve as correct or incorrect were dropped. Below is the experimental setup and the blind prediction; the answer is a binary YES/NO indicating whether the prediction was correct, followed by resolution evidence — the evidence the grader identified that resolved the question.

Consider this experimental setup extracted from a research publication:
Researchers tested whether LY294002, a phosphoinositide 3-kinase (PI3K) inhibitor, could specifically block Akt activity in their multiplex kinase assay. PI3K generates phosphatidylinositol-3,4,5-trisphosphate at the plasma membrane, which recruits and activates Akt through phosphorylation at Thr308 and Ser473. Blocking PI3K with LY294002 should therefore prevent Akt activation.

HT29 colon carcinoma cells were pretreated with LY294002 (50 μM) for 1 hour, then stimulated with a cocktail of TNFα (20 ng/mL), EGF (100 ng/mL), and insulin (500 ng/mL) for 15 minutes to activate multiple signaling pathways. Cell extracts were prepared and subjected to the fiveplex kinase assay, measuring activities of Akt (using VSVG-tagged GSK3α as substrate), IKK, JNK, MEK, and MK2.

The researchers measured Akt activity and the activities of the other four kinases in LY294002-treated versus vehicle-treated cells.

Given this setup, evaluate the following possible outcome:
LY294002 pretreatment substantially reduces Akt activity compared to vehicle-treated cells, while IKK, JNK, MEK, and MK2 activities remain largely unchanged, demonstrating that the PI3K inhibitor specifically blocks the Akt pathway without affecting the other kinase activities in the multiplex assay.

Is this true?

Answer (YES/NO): YES